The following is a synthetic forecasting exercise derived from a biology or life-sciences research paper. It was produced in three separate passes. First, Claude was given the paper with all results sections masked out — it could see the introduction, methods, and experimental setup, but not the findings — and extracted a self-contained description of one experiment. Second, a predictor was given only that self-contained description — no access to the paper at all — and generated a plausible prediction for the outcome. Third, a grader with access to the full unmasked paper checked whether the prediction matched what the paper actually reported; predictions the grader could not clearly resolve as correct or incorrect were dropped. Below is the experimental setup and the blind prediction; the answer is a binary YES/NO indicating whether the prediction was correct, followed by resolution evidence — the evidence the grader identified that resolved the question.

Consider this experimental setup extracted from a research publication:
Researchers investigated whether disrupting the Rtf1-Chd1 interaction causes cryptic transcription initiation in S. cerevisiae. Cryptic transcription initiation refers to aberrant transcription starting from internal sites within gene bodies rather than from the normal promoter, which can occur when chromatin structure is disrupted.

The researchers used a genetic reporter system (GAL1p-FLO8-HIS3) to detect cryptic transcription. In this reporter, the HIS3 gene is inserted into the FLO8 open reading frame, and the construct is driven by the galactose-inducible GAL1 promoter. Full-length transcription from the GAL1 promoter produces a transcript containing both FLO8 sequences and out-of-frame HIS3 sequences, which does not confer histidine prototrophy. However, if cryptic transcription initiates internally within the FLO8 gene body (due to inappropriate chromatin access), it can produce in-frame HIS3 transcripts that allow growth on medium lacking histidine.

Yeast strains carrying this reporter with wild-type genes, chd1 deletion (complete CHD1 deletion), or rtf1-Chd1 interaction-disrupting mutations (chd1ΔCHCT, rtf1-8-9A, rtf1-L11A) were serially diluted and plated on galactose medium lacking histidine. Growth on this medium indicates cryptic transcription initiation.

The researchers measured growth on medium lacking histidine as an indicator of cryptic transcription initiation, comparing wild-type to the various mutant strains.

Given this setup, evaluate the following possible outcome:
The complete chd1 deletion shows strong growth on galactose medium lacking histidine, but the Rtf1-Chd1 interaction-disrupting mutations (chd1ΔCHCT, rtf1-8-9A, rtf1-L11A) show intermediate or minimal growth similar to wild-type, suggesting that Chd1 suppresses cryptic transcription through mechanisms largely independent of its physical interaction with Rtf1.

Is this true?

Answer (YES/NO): NO